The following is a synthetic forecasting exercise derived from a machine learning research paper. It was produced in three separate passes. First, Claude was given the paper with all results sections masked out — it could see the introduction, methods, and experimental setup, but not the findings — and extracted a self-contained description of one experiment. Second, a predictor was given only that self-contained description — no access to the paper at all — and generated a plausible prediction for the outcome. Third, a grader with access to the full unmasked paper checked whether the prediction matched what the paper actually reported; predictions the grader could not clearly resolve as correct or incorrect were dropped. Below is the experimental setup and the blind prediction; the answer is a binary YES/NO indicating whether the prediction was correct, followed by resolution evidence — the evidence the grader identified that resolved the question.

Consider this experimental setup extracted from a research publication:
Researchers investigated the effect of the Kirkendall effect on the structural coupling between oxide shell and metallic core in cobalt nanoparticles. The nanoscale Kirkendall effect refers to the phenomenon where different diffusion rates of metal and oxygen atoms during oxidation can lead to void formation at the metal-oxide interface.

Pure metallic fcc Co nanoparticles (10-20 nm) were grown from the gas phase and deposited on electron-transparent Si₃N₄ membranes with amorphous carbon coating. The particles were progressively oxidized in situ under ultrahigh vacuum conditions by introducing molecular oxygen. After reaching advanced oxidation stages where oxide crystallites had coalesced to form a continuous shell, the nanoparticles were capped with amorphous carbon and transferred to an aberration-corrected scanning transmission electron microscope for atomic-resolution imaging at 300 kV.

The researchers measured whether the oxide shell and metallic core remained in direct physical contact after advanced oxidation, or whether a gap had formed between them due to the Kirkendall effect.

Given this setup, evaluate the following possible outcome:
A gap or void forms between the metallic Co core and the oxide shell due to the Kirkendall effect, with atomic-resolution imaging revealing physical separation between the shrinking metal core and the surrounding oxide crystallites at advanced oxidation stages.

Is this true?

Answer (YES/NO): YES